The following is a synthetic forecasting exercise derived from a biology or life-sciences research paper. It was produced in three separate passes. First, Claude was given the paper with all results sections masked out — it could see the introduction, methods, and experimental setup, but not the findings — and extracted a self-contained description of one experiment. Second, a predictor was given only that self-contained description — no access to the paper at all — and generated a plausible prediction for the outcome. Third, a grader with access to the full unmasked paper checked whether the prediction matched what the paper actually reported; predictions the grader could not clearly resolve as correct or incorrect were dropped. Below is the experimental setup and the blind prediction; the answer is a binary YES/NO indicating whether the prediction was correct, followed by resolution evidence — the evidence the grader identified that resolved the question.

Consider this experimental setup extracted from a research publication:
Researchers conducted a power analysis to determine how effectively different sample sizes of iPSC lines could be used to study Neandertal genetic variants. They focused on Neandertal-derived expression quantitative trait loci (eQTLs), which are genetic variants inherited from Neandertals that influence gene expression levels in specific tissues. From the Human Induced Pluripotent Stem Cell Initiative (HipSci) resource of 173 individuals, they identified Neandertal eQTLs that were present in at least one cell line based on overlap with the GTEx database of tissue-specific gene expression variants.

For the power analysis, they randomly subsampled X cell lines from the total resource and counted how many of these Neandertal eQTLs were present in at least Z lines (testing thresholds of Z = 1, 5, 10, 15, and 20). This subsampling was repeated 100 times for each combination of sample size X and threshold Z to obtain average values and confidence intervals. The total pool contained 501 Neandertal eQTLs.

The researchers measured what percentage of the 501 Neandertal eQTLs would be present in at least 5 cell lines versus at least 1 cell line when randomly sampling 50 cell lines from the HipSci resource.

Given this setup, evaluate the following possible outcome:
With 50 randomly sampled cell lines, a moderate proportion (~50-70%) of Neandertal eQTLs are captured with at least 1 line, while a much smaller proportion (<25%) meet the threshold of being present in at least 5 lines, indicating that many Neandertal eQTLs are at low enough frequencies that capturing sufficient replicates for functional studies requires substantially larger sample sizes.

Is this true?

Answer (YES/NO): NO